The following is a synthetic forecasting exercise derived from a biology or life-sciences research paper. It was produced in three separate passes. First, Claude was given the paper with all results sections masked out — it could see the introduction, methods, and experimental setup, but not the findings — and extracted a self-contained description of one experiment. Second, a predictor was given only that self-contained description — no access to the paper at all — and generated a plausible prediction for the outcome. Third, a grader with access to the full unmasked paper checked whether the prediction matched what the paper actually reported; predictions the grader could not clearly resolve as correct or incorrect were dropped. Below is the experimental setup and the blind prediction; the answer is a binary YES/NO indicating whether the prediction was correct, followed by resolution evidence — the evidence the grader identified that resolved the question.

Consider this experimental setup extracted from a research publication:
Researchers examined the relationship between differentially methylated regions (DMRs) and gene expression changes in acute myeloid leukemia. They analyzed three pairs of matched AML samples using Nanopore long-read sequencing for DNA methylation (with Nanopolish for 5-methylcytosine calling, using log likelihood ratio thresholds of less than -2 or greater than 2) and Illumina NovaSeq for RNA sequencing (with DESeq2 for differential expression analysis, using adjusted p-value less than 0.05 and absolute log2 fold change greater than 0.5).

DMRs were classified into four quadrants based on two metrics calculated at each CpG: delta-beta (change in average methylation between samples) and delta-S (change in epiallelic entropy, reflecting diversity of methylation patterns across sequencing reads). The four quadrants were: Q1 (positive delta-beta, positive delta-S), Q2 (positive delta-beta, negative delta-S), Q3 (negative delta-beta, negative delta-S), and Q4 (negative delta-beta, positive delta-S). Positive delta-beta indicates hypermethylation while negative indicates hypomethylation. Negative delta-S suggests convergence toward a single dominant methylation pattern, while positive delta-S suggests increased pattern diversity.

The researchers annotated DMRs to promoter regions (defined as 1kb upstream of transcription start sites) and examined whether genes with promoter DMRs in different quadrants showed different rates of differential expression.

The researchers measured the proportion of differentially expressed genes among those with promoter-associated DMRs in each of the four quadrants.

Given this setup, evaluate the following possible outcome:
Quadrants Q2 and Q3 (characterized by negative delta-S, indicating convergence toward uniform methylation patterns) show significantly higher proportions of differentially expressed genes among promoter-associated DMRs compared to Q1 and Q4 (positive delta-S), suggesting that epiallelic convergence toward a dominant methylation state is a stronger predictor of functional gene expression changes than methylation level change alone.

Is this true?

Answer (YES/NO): NO